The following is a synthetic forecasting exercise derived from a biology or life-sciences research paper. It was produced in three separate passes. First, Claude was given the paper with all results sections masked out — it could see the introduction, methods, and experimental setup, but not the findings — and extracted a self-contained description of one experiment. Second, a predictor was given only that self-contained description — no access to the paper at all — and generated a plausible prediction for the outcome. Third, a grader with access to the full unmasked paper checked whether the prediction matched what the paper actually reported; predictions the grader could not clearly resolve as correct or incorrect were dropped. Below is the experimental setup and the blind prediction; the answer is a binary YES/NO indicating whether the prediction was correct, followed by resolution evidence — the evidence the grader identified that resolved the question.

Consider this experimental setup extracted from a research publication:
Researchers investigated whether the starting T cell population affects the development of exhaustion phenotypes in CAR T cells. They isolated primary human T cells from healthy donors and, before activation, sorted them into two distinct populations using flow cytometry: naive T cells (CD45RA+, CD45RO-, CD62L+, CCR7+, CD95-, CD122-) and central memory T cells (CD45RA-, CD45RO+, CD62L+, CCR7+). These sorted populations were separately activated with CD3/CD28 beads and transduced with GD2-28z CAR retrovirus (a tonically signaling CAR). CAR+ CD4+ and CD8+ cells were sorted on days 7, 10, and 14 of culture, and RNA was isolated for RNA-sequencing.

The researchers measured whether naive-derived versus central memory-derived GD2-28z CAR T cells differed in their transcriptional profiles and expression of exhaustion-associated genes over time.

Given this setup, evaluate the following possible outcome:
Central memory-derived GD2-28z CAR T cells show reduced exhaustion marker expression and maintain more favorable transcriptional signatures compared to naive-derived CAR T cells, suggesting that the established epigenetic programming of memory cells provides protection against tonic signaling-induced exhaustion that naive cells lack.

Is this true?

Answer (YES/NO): NO